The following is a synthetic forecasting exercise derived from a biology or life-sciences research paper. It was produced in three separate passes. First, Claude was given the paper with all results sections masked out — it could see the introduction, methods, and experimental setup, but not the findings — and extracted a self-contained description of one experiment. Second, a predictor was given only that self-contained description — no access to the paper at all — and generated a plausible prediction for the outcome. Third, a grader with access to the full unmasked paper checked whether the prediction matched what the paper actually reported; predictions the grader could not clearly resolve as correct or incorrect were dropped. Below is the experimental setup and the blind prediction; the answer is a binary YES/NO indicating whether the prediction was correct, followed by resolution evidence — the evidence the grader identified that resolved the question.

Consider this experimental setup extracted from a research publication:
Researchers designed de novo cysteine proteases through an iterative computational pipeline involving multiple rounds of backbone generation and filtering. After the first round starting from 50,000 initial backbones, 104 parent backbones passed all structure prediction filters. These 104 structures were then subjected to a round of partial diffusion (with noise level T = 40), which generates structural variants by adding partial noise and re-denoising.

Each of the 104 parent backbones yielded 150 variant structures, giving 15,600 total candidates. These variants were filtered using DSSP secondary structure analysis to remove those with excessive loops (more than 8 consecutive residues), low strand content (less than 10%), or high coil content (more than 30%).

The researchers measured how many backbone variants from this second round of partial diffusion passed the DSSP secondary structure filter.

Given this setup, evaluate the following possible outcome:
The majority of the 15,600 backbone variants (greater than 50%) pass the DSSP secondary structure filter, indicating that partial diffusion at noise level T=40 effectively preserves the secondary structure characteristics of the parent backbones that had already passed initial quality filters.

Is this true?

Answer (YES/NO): NO